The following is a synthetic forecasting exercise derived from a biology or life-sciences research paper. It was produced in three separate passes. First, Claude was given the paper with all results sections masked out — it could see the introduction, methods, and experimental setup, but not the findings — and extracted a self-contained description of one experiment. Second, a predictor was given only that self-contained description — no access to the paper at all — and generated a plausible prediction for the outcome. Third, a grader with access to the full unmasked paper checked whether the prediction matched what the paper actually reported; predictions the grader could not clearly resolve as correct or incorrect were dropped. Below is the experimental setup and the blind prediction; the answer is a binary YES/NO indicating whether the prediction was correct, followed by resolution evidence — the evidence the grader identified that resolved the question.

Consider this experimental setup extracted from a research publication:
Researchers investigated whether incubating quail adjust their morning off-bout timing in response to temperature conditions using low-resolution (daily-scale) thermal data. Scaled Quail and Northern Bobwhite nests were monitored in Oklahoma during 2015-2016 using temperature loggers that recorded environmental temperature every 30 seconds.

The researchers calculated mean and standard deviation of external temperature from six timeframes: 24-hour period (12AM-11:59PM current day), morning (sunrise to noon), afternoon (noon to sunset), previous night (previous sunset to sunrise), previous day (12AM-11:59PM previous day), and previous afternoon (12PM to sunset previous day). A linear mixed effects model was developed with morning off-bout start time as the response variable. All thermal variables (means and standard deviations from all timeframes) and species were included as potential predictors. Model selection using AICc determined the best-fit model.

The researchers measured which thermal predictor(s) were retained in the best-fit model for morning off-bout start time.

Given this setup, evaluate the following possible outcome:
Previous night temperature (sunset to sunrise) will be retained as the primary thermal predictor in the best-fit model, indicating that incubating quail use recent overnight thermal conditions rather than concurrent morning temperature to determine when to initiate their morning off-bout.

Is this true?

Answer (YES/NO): NO